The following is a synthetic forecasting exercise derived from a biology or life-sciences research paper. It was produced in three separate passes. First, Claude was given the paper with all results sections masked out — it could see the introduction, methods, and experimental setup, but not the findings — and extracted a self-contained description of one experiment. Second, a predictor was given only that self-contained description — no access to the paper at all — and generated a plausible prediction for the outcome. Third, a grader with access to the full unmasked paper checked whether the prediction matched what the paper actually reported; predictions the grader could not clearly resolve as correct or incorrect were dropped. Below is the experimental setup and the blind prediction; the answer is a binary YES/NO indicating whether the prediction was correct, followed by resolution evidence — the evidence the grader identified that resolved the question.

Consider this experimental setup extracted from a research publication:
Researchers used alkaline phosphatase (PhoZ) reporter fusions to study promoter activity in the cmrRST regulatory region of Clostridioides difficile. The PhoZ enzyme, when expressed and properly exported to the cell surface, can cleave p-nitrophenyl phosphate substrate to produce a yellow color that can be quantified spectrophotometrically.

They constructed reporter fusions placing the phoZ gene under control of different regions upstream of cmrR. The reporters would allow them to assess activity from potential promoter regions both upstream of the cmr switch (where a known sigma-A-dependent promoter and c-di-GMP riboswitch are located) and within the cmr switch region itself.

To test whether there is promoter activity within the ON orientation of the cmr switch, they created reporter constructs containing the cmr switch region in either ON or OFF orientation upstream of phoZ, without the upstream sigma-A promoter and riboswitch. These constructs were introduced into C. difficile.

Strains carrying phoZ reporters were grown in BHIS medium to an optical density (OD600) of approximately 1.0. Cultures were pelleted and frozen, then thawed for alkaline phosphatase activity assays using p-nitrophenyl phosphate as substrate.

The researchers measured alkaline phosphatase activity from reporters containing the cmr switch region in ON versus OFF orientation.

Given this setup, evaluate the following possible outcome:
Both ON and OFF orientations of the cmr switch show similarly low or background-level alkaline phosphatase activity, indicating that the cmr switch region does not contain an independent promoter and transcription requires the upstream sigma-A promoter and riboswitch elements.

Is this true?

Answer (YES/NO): NO